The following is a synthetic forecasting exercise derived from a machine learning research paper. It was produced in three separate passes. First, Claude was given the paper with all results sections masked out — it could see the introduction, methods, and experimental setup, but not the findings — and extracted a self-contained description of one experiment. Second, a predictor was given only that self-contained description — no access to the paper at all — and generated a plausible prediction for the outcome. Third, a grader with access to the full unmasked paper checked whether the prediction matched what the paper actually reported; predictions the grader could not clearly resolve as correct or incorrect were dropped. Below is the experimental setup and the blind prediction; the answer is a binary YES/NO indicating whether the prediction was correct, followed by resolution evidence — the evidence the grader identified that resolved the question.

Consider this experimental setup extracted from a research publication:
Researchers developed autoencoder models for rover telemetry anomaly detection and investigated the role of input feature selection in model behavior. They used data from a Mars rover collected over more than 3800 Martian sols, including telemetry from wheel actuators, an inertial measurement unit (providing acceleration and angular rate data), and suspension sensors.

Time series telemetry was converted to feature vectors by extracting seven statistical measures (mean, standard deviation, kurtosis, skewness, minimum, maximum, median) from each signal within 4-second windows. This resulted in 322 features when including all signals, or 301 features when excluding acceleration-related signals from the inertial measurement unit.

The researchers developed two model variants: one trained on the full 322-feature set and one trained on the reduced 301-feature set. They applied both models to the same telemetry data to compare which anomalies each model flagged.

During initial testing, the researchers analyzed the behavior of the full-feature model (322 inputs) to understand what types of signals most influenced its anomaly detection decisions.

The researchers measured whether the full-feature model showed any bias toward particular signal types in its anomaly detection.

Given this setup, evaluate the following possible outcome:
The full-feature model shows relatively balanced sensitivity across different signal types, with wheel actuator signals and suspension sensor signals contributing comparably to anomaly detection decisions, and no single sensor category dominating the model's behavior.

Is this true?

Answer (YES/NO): NO